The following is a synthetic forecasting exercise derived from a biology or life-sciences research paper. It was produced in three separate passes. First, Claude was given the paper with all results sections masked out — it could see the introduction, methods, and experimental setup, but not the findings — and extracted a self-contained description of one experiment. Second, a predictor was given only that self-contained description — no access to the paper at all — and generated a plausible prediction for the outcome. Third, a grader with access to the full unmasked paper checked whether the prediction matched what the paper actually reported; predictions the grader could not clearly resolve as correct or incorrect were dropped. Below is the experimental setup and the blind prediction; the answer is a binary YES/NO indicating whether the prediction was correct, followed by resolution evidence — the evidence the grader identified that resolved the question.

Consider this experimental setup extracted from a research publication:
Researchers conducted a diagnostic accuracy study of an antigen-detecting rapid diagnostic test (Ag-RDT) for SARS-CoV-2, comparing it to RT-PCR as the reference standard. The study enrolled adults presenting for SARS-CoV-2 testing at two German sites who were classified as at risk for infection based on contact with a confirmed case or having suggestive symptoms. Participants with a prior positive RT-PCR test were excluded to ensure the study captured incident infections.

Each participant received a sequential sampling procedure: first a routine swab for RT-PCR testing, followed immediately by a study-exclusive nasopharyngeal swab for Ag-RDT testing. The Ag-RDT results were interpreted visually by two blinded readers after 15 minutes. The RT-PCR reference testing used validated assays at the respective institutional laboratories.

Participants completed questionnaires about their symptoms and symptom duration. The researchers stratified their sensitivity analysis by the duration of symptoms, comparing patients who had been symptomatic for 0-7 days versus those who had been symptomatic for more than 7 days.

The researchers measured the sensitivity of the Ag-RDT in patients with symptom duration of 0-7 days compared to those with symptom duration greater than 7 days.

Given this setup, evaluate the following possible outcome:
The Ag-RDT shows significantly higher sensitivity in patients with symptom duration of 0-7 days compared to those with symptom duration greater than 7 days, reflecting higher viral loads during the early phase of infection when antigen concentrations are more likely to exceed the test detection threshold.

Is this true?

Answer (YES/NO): YES